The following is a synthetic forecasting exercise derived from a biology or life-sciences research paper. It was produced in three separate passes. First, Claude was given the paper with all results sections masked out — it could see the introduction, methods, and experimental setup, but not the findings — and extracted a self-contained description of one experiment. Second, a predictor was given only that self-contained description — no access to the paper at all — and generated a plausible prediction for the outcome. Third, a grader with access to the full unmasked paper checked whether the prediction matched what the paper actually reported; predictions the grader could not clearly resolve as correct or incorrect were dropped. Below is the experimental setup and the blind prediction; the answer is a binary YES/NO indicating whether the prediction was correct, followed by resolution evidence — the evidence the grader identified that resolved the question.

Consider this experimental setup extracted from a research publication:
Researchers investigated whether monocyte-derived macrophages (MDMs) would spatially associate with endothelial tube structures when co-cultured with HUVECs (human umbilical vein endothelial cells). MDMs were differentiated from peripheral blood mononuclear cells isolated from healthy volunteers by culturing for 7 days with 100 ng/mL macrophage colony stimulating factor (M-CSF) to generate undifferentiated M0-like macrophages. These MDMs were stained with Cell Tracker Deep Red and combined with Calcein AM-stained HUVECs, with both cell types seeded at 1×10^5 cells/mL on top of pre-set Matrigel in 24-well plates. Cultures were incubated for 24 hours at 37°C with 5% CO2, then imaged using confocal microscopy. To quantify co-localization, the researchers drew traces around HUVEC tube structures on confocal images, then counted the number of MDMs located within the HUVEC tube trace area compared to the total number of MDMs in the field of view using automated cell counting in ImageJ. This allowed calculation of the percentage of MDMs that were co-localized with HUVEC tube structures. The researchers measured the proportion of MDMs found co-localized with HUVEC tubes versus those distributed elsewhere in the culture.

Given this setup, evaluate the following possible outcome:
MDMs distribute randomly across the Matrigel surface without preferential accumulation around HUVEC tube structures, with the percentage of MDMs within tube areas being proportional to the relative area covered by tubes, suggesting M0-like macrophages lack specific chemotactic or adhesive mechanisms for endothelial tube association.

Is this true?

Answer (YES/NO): NO